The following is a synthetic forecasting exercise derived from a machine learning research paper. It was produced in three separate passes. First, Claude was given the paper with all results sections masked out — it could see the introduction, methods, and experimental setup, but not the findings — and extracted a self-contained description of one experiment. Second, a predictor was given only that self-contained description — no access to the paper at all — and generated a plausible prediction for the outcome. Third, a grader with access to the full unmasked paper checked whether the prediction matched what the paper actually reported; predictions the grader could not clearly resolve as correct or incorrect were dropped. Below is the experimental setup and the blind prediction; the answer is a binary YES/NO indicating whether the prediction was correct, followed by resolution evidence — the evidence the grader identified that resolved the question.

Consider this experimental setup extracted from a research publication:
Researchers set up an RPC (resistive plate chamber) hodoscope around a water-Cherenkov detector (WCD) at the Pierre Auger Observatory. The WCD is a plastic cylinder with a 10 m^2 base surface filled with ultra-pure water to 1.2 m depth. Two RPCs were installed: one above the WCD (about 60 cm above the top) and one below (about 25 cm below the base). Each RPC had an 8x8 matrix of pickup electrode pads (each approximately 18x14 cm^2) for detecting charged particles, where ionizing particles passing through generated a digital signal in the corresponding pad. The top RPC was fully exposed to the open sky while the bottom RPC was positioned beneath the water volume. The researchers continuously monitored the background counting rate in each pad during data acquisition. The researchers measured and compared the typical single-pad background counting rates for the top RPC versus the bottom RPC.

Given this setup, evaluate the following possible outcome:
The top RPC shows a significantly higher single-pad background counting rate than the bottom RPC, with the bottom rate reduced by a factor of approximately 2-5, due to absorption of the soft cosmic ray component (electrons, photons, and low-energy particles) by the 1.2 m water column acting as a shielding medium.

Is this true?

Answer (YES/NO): NO